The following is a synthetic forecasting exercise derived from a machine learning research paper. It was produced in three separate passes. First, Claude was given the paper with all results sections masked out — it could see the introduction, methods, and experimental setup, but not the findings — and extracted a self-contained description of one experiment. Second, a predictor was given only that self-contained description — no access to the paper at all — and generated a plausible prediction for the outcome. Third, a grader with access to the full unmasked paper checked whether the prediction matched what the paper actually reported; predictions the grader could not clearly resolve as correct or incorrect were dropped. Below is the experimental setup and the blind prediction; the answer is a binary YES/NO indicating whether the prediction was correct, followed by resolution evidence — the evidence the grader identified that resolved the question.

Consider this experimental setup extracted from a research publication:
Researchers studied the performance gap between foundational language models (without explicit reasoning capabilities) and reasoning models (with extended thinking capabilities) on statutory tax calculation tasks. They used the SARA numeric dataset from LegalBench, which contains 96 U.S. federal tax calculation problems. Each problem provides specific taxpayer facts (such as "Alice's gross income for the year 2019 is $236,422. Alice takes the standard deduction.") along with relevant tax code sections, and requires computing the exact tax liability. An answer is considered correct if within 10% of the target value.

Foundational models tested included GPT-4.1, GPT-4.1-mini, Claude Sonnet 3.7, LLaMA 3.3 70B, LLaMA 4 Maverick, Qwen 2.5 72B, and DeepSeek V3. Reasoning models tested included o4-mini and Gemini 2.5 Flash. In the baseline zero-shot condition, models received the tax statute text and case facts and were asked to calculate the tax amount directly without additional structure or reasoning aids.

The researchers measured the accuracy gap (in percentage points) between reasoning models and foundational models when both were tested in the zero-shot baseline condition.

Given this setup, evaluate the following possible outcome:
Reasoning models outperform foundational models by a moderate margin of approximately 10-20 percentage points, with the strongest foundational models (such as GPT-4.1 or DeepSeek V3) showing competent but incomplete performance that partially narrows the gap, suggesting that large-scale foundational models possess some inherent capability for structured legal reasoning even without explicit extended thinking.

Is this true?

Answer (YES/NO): NO